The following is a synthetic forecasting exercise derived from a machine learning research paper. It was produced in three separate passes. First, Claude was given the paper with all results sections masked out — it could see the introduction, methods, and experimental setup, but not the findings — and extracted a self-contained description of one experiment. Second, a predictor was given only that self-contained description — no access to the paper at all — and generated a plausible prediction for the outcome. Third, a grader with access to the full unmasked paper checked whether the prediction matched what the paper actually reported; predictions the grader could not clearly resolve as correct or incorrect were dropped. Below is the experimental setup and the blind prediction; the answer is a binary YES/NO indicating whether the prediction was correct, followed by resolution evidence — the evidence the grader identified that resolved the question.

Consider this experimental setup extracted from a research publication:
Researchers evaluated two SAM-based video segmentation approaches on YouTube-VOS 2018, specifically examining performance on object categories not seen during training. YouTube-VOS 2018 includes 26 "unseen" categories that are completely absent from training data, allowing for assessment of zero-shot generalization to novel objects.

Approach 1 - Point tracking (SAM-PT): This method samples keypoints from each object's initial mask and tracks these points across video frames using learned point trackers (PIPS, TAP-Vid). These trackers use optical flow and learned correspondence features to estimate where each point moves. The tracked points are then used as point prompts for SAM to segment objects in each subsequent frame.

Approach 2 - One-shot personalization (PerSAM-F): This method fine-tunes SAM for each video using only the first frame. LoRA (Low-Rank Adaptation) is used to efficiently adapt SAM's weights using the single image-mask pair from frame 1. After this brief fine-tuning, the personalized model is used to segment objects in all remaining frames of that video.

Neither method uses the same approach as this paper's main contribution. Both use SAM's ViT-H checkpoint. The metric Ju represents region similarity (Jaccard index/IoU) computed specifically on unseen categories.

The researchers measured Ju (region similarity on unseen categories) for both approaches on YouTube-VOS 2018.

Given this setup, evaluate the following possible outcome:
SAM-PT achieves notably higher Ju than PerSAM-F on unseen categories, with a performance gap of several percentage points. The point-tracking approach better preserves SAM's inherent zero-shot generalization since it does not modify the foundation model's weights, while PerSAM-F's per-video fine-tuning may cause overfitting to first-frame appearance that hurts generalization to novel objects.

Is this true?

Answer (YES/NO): YES